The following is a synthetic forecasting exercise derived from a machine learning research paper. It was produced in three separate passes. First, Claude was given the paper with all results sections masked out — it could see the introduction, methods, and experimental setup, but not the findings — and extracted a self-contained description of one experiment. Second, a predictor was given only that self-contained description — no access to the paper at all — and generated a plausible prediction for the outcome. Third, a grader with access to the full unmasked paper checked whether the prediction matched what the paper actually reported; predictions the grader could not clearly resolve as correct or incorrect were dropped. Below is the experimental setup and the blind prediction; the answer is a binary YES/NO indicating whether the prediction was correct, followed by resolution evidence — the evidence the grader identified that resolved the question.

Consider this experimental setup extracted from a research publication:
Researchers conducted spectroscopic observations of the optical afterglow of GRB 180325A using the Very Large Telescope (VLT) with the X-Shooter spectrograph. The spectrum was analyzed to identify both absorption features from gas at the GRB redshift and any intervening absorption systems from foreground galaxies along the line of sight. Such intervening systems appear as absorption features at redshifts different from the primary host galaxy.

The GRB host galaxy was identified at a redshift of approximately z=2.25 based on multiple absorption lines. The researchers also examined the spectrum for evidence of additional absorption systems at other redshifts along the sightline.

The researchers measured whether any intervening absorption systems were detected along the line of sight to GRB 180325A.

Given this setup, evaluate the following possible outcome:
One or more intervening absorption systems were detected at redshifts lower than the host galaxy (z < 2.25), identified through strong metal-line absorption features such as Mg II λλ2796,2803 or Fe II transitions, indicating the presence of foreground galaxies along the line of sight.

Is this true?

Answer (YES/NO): YES